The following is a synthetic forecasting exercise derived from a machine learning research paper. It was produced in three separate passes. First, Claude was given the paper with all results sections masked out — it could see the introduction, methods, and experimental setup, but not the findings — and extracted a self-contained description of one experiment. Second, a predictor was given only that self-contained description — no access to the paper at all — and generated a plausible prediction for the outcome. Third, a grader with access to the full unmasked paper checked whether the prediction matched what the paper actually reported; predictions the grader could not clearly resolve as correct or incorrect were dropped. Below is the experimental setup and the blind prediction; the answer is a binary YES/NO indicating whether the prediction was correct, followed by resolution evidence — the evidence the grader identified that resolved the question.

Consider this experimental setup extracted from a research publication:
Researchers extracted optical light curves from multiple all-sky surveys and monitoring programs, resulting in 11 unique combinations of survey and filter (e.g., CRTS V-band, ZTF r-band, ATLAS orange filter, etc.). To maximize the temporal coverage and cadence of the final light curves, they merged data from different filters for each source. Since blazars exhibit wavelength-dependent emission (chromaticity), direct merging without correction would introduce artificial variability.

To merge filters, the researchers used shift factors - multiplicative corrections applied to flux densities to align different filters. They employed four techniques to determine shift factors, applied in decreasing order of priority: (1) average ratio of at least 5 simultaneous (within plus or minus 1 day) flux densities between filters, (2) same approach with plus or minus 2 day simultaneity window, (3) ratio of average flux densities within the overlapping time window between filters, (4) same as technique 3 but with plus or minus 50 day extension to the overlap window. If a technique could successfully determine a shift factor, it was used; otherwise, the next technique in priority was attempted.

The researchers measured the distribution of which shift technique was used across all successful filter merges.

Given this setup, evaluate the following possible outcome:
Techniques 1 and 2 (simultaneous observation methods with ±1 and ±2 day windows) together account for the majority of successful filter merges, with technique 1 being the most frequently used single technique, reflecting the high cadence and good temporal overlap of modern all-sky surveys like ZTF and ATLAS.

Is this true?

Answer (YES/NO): YES